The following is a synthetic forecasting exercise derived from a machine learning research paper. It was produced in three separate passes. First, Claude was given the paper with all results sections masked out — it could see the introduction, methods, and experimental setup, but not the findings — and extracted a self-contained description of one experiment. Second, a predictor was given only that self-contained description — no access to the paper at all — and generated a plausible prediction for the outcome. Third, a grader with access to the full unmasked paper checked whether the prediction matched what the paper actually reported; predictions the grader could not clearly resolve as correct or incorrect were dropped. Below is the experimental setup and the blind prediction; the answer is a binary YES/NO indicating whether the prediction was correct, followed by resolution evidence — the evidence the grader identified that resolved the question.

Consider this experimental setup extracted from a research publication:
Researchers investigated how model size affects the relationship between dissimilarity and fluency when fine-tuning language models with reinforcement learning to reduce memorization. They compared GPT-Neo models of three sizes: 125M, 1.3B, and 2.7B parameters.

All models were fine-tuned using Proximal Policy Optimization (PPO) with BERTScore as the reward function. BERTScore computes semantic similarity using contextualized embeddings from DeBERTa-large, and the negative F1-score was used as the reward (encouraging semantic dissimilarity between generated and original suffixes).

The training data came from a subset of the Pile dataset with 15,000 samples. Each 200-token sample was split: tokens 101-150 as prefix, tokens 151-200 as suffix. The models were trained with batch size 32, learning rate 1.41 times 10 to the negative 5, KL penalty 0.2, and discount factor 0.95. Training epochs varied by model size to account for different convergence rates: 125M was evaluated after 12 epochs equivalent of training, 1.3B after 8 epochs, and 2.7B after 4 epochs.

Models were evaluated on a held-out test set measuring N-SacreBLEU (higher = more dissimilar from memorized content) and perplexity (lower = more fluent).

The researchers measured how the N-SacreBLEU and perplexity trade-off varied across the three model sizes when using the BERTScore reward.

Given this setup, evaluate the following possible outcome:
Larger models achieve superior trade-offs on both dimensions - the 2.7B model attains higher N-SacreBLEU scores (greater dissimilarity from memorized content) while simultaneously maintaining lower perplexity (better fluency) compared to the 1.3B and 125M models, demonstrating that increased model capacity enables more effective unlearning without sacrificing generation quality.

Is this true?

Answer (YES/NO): NO